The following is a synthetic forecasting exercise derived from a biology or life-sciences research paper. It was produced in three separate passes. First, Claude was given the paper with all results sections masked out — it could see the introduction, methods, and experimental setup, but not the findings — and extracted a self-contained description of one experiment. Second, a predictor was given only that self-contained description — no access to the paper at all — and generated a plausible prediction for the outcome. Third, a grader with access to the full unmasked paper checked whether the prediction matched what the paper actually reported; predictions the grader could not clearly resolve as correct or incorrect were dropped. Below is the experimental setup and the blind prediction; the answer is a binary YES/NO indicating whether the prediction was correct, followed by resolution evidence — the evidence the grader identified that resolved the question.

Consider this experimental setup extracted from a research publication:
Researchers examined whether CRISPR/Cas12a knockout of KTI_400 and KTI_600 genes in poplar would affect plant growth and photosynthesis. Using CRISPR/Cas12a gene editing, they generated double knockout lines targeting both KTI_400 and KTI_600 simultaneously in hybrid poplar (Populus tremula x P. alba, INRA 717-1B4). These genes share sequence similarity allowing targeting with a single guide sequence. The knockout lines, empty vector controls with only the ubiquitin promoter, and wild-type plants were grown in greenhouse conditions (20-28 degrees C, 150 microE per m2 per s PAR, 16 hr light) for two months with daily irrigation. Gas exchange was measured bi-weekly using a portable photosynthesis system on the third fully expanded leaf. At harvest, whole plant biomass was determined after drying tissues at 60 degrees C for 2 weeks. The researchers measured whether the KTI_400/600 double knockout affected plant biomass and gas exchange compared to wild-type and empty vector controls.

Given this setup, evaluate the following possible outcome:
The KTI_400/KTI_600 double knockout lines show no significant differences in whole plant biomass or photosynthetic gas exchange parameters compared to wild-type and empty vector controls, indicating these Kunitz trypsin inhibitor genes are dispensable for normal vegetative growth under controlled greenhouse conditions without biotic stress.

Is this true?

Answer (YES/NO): NO